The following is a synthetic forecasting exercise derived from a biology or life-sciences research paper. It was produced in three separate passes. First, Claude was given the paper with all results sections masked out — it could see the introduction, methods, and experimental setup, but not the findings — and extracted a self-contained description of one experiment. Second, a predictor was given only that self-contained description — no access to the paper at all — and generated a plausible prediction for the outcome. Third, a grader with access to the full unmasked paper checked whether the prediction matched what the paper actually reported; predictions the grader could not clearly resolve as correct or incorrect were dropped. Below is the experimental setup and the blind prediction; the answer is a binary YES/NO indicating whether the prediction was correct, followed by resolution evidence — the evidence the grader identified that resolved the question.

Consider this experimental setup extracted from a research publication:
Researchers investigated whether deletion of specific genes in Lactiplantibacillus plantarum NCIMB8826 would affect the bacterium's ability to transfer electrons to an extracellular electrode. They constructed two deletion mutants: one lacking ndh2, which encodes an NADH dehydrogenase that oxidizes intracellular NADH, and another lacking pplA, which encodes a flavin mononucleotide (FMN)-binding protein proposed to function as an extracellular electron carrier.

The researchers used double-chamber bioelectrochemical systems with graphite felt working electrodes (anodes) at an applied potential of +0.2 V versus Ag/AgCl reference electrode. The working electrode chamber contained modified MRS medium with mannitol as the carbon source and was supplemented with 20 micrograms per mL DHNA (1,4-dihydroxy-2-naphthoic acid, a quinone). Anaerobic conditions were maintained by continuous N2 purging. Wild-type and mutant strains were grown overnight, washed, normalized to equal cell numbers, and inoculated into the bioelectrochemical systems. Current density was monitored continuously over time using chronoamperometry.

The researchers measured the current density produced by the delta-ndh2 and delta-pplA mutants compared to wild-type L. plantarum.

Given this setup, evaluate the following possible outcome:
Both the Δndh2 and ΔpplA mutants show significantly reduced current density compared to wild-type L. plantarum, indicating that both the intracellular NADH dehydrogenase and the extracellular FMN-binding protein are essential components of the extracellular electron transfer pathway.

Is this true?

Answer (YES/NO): NO